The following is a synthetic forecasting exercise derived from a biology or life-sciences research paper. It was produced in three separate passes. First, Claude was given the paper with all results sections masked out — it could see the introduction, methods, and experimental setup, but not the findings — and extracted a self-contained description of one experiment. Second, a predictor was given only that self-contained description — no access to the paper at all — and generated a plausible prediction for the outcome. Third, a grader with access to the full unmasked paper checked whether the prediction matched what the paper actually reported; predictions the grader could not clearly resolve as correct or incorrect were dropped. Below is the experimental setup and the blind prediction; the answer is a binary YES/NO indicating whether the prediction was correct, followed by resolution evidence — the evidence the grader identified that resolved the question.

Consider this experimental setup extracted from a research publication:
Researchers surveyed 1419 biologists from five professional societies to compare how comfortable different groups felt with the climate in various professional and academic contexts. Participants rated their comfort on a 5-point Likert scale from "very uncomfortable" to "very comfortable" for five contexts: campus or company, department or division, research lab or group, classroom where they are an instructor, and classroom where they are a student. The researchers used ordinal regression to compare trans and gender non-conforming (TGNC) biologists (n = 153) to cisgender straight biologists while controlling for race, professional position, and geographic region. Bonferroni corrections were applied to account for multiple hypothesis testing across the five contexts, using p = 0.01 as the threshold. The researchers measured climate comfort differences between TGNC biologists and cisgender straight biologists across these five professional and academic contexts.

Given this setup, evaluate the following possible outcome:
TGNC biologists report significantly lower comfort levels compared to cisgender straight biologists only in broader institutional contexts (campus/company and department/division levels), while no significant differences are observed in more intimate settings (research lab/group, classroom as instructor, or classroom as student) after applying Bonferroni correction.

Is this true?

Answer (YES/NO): NO